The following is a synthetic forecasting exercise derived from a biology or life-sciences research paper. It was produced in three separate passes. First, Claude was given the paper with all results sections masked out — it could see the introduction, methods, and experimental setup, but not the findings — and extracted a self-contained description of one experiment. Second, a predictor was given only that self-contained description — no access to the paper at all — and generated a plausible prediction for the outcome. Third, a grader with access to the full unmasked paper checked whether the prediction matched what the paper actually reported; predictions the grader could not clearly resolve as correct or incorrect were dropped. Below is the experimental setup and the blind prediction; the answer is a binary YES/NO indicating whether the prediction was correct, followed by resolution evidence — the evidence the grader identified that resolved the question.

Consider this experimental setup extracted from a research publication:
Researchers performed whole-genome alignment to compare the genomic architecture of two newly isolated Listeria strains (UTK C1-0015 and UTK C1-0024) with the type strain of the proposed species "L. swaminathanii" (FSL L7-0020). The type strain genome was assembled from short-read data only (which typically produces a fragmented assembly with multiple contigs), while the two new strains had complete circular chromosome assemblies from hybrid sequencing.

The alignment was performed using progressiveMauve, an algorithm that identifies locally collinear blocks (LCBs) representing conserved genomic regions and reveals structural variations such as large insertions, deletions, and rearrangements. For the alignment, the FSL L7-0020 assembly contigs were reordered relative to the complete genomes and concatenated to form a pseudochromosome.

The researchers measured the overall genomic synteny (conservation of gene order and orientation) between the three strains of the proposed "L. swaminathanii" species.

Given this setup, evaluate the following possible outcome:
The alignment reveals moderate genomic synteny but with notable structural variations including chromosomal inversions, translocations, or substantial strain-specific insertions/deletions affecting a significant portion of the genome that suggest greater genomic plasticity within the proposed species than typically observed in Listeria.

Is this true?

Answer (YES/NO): NO